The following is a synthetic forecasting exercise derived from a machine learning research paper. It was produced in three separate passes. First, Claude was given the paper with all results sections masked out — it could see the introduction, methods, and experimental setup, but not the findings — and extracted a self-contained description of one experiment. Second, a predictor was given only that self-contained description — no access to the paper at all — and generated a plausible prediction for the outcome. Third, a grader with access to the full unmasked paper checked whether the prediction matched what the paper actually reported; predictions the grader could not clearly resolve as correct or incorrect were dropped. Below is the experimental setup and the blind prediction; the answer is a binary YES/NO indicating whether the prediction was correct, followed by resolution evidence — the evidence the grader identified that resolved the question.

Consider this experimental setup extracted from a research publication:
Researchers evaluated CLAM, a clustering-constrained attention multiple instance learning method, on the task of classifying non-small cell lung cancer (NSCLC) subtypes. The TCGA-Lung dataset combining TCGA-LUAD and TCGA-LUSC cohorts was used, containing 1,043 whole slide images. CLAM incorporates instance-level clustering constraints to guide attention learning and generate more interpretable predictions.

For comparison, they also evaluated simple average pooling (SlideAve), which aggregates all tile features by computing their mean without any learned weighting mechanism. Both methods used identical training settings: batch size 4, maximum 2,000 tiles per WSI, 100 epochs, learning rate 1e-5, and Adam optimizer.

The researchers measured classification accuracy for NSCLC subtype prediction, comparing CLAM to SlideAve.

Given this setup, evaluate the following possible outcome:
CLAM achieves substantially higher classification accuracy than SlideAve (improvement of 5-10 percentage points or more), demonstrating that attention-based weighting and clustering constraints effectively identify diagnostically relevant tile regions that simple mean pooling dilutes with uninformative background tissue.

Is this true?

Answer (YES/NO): NO